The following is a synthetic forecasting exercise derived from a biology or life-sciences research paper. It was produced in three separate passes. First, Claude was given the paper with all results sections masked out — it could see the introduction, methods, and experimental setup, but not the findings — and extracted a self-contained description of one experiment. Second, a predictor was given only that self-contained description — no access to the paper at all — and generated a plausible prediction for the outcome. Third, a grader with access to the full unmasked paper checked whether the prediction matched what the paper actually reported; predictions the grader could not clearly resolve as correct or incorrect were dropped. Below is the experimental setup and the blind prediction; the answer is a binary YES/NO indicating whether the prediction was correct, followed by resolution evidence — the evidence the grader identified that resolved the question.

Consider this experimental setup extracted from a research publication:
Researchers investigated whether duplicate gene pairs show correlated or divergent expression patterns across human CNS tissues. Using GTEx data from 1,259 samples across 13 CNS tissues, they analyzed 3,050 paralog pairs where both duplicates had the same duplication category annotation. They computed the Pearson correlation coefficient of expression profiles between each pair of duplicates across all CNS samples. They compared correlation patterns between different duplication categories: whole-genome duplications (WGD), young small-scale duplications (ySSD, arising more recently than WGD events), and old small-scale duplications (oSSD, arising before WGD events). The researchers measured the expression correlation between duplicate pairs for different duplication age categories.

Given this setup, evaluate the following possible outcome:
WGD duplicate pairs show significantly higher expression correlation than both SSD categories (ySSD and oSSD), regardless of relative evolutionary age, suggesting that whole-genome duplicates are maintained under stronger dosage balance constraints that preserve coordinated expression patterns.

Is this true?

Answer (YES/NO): NO